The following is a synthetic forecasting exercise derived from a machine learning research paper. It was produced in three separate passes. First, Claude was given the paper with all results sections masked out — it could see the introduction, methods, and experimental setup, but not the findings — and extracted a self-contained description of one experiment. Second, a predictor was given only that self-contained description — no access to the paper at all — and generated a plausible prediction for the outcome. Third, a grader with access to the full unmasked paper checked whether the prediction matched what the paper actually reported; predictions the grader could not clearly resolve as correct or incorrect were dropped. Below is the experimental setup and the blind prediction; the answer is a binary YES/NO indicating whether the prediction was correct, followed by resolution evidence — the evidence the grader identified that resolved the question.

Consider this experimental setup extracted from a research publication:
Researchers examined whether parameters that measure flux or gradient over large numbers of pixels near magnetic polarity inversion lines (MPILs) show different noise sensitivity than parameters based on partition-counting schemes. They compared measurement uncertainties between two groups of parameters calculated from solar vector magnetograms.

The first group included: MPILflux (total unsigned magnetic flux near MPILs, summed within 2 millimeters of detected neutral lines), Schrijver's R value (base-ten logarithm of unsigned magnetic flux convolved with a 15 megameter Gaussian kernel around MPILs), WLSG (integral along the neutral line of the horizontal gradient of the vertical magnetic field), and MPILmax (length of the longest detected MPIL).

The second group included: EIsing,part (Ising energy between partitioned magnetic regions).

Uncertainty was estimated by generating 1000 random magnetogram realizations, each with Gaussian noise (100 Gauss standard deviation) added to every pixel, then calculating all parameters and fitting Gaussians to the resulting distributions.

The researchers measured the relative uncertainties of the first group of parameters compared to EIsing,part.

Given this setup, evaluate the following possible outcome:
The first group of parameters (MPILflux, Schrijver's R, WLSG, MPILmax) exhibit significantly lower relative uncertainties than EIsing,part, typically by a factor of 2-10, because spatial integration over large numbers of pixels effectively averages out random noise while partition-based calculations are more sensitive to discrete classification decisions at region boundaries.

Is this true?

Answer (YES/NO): NO